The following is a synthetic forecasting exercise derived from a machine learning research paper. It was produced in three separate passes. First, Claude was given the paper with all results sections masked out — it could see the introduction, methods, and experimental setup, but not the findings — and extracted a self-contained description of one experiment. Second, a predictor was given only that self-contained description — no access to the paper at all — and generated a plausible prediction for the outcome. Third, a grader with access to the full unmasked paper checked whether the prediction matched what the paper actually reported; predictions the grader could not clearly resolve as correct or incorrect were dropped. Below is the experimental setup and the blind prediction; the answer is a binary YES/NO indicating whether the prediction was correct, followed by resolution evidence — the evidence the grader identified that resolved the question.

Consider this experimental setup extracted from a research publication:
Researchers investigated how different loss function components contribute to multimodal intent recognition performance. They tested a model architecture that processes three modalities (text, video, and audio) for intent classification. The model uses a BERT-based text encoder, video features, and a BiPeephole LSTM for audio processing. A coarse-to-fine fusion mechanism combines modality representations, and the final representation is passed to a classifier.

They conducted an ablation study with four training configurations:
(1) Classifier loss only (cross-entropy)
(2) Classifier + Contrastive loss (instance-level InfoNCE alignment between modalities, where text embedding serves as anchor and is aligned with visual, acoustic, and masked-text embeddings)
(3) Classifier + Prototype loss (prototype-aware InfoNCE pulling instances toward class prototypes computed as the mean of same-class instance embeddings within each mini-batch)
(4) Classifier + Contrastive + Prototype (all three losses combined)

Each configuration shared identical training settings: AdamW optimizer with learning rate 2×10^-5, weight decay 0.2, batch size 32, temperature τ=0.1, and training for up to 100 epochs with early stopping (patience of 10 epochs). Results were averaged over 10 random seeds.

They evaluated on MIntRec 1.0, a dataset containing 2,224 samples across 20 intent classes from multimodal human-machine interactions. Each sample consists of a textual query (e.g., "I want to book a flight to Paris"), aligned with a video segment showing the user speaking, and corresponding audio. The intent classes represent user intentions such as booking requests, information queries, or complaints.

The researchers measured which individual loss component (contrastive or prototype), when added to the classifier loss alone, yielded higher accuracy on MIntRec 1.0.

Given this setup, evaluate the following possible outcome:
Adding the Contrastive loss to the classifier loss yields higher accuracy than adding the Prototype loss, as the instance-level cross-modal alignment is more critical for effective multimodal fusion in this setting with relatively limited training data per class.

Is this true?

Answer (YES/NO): NO